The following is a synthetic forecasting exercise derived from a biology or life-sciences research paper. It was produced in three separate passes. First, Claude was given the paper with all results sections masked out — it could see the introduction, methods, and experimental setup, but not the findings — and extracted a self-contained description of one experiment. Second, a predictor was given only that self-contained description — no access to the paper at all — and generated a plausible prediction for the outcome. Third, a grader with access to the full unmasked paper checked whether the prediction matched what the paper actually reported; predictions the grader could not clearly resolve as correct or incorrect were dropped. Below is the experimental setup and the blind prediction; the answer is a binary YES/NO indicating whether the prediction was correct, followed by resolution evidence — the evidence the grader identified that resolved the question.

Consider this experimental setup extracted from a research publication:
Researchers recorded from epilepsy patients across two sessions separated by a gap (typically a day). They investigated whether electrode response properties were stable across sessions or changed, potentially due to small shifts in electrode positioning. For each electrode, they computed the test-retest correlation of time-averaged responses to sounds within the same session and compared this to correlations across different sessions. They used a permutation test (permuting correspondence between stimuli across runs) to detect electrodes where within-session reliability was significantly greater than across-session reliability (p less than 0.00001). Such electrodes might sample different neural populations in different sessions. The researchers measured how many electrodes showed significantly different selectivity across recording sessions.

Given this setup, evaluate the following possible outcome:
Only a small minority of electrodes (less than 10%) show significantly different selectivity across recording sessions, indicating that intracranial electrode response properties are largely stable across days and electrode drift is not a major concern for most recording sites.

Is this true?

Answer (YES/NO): YES